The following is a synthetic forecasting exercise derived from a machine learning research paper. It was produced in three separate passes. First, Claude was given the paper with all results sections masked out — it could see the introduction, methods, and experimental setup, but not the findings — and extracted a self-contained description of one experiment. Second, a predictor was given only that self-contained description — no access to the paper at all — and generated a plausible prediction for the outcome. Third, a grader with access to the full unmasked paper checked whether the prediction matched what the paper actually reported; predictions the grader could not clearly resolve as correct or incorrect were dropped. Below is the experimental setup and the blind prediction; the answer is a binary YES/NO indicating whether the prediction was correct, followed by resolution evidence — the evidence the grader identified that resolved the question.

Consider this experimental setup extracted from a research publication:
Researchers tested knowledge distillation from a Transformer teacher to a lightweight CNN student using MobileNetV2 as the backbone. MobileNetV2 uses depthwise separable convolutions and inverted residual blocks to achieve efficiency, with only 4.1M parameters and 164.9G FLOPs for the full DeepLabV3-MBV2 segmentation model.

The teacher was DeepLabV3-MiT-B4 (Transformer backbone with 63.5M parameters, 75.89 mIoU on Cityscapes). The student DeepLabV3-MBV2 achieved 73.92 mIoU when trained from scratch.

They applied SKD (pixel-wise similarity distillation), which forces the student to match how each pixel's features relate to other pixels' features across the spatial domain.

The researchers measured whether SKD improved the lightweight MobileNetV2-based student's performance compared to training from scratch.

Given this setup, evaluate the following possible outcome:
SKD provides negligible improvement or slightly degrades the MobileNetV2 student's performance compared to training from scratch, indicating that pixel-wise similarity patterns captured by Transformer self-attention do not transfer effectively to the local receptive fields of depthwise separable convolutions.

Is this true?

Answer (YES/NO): NO